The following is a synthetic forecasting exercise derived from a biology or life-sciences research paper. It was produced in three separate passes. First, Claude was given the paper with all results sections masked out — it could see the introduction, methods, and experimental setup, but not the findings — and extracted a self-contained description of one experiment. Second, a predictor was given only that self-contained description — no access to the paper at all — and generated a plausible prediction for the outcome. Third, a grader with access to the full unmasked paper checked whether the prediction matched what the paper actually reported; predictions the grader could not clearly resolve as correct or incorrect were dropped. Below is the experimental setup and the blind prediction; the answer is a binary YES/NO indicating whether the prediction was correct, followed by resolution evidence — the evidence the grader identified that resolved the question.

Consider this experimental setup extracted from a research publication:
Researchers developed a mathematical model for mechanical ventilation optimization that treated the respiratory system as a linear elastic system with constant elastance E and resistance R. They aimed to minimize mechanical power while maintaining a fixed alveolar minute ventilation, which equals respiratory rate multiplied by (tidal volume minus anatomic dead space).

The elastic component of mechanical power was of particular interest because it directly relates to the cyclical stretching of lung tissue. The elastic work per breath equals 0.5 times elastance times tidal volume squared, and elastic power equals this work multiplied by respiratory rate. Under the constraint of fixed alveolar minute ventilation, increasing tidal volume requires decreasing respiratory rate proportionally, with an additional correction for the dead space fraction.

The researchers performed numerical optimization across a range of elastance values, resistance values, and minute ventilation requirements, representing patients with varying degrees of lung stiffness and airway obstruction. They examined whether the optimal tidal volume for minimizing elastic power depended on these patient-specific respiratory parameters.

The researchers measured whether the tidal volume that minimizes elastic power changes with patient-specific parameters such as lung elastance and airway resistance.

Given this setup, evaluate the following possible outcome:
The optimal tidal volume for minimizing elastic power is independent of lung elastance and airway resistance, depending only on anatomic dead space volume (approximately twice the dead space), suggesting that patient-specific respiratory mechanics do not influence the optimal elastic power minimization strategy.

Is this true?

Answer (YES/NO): YES